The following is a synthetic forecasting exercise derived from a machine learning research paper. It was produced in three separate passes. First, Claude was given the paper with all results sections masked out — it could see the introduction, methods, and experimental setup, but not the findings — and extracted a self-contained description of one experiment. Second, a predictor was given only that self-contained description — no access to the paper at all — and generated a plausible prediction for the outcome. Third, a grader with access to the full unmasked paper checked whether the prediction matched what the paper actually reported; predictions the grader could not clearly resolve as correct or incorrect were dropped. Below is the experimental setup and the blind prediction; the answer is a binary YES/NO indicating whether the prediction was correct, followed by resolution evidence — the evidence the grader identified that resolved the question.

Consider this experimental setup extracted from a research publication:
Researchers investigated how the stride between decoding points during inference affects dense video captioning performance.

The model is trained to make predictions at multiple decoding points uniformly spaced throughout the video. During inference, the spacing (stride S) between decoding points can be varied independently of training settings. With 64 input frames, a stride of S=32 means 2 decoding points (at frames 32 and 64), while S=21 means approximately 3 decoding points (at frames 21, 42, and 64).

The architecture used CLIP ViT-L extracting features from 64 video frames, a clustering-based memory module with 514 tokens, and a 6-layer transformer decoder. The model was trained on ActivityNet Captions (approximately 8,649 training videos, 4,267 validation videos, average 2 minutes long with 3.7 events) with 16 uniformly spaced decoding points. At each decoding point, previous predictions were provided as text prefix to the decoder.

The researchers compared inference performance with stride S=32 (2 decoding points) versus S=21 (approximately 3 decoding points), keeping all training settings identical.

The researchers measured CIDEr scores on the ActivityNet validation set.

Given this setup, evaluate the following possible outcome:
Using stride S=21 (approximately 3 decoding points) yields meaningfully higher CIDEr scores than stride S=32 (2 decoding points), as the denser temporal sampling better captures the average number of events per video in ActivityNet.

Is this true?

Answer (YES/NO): NO